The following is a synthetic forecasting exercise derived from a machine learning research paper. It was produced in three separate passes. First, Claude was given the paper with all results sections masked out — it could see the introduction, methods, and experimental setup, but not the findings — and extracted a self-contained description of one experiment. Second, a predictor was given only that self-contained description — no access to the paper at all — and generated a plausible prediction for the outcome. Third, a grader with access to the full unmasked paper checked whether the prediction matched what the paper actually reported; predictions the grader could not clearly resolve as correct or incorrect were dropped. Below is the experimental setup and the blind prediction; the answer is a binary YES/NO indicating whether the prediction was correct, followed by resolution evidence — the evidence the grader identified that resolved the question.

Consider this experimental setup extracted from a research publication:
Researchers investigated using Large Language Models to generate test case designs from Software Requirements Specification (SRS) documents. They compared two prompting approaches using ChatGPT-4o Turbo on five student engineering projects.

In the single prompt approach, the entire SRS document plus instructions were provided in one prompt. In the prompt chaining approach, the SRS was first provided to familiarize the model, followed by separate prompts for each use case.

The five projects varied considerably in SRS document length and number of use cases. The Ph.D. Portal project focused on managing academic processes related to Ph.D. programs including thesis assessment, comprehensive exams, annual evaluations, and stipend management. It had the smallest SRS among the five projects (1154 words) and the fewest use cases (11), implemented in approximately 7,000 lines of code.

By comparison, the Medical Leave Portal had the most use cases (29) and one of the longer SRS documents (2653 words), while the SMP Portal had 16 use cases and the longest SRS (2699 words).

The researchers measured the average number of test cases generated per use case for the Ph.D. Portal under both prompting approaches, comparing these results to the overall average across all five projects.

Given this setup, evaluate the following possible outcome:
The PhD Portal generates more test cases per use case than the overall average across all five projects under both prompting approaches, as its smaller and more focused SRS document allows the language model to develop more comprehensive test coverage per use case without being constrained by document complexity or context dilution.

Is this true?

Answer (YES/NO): NO